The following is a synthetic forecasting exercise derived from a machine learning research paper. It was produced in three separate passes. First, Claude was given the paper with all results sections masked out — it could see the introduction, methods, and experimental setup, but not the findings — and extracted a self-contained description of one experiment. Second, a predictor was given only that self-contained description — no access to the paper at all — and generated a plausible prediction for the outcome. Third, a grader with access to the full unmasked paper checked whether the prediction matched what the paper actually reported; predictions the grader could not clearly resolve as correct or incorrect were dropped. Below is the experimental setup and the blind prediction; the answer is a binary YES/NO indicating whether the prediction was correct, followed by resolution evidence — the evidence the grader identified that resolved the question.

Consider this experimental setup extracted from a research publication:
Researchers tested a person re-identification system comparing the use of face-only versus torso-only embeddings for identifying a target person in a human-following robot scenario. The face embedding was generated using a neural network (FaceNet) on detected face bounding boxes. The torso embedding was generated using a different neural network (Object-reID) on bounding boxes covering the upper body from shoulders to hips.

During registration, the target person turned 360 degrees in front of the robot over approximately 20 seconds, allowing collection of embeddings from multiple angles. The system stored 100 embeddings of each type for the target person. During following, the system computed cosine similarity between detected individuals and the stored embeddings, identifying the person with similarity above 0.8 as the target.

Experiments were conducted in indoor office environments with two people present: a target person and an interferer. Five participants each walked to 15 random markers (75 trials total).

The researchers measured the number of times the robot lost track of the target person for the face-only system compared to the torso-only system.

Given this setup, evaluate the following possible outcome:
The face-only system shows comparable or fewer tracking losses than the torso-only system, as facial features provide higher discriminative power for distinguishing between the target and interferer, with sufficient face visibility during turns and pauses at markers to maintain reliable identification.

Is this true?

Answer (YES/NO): NO